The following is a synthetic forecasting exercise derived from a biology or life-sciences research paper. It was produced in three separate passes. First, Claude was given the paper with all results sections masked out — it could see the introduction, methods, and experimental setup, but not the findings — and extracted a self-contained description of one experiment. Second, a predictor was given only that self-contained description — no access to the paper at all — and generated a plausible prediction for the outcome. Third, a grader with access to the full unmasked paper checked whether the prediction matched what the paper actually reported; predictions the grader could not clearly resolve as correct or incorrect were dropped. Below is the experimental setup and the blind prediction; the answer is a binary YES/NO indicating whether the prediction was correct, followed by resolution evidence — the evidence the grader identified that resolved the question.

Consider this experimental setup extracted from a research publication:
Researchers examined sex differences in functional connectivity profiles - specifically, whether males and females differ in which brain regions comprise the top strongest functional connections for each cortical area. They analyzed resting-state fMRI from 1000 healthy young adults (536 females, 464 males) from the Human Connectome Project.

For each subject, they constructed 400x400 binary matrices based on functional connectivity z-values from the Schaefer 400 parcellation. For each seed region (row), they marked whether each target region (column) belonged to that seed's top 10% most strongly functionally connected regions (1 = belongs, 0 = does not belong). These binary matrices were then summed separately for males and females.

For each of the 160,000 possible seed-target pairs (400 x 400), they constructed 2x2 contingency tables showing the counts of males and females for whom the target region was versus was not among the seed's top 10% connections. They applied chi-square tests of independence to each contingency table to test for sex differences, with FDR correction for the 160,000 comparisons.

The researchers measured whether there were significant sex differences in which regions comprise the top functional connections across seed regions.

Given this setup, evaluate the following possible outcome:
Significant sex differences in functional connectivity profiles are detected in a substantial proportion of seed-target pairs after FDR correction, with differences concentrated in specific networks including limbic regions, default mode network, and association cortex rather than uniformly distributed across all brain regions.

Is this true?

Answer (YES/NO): NO